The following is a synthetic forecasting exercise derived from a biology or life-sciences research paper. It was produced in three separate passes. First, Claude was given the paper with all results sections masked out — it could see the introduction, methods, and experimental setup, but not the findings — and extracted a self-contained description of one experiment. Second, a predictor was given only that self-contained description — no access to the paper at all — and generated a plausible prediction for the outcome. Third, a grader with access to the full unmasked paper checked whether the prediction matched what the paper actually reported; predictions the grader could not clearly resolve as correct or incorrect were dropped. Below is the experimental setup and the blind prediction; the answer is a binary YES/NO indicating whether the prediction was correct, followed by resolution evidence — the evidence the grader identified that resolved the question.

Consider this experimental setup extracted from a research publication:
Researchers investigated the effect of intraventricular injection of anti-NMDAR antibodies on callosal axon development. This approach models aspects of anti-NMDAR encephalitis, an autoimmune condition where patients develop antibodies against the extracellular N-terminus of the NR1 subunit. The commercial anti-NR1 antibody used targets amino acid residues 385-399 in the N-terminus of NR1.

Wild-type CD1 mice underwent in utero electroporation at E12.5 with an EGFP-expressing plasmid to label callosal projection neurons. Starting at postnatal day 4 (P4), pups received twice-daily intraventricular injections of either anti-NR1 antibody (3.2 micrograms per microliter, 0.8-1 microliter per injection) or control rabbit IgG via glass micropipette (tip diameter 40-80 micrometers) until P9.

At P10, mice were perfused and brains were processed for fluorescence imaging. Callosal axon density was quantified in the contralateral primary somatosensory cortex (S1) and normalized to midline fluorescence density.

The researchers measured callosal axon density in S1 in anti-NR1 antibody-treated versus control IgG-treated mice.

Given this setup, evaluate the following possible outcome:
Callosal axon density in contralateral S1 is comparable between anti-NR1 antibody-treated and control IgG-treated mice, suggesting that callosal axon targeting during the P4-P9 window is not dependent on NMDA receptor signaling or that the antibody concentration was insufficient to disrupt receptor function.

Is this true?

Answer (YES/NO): NO